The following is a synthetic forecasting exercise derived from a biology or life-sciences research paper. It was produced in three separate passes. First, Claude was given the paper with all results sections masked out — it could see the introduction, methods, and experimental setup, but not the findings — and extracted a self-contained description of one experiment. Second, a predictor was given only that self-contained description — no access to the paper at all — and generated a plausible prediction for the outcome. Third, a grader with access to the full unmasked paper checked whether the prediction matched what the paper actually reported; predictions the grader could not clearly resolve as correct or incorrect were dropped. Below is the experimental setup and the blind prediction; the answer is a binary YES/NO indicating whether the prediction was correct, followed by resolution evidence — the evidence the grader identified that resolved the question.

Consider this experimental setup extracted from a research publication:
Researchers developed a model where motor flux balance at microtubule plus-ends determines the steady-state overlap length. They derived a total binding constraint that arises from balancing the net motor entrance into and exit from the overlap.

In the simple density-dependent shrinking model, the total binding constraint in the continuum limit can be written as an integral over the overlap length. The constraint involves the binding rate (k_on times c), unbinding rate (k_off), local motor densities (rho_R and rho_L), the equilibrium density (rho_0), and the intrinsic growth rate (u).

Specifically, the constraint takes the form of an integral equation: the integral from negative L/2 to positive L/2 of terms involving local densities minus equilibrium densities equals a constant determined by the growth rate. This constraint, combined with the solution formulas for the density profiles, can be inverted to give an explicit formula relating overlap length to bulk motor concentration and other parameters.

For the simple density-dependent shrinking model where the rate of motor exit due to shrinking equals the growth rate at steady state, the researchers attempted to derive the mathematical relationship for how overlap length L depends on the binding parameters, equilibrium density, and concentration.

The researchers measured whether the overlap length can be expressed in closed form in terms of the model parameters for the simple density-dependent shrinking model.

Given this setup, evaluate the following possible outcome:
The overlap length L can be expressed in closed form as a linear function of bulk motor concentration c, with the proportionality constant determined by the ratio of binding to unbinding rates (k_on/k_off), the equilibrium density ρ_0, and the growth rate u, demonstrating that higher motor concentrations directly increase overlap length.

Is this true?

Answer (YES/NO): NO